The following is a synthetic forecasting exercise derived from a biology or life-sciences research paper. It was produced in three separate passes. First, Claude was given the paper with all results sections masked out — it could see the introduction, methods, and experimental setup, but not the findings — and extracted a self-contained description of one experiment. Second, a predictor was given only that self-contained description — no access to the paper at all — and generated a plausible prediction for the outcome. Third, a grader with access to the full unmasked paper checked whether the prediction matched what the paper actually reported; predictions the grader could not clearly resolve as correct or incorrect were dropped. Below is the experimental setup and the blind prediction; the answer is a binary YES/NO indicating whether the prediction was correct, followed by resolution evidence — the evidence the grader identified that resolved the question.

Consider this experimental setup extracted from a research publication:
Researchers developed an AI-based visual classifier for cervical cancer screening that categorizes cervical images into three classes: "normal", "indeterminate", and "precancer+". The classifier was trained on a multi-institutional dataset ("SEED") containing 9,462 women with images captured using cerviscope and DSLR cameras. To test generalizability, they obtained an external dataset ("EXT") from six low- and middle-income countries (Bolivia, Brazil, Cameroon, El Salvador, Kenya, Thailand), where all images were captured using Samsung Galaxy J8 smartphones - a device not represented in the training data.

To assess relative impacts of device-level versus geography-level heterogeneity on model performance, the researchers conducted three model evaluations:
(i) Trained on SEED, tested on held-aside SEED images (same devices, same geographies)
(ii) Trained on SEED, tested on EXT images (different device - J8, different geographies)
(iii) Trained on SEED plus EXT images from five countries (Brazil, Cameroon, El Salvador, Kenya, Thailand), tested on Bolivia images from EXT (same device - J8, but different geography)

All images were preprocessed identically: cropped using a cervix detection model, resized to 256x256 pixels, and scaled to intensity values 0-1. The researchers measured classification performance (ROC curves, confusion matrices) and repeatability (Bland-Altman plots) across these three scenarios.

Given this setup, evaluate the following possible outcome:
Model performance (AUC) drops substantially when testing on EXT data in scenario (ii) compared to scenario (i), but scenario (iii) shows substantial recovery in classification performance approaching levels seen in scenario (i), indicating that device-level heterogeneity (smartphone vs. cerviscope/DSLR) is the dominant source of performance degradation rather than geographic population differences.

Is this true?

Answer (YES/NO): NO